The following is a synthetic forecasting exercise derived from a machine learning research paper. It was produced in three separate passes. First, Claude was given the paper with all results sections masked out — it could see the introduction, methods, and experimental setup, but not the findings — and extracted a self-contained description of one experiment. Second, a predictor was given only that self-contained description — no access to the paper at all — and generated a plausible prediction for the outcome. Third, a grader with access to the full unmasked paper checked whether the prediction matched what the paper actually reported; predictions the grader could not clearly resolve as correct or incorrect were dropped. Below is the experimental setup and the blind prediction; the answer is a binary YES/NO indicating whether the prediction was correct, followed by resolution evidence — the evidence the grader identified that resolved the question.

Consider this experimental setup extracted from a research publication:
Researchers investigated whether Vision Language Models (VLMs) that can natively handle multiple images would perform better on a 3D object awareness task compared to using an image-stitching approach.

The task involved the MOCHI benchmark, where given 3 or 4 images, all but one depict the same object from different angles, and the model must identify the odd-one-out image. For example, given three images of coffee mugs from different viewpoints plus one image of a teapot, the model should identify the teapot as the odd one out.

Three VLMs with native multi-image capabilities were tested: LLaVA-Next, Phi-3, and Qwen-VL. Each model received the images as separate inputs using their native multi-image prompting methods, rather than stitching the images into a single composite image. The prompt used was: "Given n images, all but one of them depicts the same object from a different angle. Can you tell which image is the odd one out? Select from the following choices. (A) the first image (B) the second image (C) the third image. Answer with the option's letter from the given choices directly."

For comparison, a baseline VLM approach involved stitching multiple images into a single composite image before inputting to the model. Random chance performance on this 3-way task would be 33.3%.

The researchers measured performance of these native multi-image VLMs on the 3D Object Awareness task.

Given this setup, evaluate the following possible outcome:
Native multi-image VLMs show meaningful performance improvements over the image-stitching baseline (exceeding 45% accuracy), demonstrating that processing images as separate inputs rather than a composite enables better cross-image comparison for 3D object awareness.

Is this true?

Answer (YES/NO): NO